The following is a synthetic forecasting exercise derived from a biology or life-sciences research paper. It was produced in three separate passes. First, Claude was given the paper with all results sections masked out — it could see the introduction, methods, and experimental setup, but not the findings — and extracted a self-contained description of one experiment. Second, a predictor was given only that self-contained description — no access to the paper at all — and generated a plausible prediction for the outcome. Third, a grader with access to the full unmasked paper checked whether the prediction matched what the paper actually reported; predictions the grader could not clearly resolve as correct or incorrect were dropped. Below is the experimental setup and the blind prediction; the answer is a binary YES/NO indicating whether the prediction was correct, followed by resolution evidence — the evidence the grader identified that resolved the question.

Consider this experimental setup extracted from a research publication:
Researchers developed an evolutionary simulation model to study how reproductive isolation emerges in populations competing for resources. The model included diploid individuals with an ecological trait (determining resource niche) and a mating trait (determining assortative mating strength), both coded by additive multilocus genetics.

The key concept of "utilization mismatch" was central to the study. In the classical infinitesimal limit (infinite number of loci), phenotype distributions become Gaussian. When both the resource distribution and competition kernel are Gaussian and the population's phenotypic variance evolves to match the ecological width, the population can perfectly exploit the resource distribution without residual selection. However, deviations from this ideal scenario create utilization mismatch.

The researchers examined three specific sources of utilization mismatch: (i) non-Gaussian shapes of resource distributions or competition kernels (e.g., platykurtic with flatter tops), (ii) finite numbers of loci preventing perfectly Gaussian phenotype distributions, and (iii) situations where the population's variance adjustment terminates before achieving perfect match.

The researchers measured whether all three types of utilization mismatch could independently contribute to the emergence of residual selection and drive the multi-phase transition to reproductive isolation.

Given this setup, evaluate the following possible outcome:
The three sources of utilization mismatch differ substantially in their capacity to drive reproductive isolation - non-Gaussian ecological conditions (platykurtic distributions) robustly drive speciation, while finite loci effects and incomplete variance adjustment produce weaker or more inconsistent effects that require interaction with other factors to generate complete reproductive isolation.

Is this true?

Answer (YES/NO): NO